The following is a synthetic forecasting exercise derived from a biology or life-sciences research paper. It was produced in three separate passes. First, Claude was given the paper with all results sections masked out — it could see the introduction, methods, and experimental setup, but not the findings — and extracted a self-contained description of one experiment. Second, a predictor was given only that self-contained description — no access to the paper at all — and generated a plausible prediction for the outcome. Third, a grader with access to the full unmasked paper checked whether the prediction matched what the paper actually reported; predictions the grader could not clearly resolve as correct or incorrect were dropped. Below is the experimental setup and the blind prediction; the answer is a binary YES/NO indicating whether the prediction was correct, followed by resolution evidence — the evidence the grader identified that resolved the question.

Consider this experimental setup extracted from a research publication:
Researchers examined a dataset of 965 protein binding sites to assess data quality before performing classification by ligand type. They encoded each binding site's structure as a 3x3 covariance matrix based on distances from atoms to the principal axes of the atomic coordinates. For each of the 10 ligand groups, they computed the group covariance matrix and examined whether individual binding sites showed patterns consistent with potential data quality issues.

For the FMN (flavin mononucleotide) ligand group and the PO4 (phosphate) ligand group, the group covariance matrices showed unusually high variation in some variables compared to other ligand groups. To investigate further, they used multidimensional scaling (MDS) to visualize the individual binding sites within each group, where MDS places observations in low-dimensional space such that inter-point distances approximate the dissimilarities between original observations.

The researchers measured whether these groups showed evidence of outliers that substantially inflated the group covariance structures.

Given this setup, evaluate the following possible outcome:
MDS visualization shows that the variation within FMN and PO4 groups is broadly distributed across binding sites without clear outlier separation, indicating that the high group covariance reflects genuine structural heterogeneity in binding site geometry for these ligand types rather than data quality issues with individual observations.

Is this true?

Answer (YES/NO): NO